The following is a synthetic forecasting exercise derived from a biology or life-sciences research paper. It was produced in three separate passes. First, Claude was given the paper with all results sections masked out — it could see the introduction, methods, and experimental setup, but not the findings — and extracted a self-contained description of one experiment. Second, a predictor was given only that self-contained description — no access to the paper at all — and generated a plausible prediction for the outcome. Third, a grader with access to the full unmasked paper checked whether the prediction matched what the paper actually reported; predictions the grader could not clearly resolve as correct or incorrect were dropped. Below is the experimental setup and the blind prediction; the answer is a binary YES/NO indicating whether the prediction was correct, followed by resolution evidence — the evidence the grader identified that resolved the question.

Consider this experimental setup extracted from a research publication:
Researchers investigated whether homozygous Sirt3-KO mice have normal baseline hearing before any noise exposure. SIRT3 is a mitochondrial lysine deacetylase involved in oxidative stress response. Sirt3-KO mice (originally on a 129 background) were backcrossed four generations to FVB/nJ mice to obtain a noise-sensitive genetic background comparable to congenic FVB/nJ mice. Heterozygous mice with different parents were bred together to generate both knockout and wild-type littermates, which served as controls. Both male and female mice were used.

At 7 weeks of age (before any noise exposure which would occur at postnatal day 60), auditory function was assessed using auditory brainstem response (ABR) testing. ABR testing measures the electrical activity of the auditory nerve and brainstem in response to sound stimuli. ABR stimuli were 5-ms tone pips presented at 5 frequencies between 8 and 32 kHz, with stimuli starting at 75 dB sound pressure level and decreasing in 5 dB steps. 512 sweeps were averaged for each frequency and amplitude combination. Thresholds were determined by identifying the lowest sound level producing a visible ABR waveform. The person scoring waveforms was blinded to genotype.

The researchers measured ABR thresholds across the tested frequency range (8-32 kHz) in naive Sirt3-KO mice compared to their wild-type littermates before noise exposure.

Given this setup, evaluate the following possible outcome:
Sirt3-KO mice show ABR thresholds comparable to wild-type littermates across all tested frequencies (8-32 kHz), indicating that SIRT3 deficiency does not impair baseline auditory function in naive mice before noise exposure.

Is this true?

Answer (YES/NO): NO